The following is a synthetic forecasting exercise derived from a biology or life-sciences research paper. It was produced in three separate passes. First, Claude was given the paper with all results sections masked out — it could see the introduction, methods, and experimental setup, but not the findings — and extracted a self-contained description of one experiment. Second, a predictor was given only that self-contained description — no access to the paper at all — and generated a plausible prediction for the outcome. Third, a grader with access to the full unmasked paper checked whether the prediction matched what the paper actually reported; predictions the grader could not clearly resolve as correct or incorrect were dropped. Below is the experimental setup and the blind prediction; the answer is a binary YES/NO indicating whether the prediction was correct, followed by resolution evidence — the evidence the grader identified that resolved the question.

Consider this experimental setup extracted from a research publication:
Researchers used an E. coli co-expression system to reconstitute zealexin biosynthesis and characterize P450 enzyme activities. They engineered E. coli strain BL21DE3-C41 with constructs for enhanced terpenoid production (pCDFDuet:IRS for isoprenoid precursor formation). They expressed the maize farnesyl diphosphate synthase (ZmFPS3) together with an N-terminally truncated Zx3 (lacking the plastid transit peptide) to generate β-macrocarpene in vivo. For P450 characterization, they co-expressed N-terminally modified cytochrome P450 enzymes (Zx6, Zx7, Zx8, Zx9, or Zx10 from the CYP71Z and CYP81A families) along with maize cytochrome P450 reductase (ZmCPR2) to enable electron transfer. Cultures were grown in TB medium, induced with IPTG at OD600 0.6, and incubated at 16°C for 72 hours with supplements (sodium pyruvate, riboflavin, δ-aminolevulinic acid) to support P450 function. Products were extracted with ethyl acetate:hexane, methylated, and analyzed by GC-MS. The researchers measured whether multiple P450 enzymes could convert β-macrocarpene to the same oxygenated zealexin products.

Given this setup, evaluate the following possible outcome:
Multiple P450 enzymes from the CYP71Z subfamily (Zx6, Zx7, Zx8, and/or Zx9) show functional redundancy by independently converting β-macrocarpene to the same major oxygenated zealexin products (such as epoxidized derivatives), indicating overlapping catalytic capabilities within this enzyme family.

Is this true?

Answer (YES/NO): NO